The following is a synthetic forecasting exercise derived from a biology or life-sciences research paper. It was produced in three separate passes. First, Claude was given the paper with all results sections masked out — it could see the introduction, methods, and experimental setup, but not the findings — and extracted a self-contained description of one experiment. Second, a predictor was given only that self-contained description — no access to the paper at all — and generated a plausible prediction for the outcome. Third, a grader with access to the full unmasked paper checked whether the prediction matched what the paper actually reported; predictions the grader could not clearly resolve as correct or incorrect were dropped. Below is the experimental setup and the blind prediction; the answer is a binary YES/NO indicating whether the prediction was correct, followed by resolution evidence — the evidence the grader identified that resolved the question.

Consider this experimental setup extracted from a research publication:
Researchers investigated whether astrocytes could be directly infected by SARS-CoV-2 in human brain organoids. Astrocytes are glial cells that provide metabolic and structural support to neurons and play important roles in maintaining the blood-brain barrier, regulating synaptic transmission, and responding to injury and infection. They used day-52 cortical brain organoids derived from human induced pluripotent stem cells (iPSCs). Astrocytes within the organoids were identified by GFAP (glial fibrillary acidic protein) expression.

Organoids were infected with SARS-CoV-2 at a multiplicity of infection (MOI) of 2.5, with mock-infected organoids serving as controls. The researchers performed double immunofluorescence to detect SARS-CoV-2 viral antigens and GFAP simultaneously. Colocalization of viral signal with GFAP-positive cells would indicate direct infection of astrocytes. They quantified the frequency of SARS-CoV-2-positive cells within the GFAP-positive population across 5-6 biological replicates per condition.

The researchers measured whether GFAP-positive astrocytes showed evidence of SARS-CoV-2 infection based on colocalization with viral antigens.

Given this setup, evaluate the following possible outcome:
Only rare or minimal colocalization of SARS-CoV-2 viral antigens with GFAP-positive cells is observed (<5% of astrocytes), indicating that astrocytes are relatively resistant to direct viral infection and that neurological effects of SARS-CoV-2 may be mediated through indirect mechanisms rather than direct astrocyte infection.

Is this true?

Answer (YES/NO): YES